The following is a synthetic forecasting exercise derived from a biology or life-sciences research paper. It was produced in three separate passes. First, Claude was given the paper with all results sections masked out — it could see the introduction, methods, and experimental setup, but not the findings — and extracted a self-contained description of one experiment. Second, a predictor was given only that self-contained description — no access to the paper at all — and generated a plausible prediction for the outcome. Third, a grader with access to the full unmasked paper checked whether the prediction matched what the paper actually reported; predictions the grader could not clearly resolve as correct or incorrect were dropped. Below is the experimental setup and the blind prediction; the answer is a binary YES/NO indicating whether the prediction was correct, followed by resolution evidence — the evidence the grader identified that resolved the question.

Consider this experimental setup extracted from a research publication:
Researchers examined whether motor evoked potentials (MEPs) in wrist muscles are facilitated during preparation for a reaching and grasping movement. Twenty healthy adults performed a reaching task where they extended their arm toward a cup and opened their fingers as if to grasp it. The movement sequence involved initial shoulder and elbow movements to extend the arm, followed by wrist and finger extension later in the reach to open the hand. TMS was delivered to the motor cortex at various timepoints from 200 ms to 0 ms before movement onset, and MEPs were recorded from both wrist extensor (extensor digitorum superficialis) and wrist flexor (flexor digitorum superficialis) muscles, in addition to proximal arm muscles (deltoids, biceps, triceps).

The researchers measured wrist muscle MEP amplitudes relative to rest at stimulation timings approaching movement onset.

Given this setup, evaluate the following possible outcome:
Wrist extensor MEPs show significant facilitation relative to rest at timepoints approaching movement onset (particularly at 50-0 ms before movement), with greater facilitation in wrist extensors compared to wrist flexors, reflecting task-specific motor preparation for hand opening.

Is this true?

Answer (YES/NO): NO